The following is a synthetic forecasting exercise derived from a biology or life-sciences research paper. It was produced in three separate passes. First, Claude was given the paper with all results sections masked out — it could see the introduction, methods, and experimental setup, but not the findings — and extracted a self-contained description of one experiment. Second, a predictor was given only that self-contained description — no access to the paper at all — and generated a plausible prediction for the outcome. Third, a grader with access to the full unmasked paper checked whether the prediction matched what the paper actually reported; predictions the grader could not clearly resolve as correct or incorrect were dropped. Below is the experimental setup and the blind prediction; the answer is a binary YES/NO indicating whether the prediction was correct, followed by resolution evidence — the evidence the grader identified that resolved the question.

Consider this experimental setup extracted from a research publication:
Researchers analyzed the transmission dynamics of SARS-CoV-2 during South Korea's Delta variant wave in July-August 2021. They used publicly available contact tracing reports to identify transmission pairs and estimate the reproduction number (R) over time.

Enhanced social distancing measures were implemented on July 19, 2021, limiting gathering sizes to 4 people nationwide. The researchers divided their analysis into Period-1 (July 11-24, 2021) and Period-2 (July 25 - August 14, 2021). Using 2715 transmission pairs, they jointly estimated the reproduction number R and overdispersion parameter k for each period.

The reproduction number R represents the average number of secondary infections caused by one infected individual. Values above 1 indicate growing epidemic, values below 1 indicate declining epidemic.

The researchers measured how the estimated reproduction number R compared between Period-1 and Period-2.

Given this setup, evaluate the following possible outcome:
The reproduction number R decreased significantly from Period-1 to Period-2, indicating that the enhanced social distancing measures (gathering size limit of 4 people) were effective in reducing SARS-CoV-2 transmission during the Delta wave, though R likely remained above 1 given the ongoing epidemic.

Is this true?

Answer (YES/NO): NO